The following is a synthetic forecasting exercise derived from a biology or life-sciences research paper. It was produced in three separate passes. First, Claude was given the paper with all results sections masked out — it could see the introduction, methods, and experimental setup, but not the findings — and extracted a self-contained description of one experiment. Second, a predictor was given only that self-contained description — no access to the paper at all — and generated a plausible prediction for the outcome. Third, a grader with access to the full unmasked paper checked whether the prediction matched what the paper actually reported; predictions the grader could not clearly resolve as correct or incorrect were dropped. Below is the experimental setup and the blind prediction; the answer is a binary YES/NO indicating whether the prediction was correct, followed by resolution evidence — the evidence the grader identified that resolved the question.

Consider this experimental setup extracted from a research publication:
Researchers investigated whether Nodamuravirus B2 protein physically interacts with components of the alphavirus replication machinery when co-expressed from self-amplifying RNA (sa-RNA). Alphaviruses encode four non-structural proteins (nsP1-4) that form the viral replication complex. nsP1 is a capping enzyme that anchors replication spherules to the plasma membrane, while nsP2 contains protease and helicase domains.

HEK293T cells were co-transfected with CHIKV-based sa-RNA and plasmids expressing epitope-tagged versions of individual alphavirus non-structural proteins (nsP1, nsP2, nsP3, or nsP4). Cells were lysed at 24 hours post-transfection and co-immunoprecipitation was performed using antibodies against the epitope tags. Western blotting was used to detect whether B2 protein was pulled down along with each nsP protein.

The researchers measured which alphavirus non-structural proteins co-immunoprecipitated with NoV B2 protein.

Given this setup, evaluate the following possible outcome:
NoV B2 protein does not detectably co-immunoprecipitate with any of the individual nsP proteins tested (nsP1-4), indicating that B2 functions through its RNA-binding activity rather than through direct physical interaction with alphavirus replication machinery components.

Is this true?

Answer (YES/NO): NO